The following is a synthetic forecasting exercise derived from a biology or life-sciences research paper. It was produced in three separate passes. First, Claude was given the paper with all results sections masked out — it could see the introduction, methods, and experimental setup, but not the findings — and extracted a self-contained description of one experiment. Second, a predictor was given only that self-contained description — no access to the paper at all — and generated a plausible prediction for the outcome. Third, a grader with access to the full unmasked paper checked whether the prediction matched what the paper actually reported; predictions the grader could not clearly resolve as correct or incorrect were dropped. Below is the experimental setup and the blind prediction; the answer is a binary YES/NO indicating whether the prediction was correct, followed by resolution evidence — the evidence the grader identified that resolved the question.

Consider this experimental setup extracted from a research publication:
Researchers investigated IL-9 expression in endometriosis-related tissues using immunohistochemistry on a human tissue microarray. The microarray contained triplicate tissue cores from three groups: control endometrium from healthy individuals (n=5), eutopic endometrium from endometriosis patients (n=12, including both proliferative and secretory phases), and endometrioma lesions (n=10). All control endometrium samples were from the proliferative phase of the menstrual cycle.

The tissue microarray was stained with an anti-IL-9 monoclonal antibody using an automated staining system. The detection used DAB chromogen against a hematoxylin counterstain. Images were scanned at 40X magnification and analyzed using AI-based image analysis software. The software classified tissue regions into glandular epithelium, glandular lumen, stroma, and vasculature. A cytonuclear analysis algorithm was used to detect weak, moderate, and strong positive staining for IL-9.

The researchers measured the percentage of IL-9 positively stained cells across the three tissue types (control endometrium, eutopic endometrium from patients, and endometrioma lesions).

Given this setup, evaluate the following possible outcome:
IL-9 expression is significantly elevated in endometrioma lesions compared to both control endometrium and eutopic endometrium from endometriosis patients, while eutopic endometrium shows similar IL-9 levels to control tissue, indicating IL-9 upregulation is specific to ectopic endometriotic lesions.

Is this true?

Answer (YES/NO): NO